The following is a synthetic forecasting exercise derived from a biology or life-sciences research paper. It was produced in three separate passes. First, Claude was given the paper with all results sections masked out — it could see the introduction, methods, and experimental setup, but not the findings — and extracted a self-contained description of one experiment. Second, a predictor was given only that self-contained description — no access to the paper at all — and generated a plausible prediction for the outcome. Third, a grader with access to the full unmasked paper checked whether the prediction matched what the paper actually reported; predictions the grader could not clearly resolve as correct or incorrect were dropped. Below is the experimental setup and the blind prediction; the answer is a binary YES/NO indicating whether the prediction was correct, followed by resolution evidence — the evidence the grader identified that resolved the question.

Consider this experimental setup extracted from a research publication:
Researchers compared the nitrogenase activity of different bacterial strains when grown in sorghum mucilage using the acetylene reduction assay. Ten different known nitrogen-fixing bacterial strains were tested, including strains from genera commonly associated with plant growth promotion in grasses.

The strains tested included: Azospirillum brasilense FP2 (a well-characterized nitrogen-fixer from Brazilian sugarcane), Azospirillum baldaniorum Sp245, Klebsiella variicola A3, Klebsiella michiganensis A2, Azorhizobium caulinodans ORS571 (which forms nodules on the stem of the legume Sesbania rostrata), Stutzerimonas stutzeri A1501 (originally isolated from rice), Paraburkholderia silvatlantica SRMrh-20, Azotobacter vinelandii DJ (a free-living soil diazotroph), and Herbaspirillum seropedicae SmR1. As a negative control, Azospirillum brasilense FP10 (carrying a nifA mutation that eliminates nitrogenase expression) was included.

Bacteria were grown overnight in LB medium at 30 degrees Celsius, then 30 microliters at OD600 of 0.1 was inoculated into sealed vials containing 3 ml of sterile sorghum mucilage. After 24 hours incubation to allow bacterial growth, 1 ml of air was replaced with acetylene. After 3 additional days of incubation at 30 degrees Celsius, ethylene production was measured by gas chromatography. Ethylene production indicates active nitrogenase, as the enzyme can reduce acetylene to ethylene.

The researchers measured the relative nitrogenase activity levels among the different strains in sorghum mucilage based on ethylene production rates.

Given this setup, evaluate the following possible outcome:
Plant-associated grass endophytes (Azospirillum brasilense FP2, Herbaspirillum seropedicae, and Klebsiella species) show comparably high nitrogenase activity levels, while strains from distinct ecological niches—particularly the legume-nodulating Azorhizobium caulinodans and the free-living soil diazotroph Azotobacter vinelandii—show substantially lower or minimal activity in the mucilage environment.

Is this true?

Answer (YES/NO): NO